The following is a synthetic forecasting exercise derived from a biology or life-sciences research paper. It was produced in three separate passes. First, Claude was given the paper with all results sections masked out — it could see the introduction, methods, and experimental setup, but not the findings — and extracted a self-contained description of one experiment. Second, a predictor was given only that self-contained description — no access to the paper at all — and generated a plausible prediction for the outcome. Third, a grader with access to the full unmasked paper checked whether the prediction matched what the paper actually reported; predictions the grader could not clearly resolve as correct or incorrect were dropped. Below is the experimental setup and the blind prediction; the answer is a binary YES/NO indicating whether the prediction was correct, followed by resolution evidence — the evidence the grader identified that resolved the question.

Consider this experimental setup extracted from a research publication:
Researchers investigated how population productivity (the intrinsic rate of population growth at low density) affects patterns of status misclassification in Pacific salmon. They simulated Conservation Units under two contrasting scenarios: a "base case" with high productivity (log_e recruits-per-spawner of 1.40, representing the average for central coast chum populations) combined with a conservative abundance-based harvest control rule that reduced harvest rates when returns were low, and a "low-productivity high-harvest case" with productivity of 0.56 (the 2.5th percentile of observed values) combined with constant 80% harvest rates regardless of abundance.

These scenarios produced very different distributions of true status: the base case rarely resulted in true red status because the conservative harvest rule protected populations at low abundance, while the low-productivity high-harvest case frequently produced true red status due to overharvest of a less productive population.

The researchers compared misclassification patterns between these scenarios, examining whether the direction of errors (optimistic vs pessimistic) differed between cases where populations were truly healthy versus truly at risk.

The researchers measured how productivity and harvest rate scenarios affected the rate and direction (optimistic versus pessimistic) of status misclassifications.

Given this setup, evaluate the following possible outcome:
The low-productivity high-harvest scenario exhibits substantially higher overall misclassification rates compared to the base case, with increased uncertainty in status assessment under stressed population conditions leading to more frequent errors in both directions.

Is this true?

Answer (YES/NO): NO